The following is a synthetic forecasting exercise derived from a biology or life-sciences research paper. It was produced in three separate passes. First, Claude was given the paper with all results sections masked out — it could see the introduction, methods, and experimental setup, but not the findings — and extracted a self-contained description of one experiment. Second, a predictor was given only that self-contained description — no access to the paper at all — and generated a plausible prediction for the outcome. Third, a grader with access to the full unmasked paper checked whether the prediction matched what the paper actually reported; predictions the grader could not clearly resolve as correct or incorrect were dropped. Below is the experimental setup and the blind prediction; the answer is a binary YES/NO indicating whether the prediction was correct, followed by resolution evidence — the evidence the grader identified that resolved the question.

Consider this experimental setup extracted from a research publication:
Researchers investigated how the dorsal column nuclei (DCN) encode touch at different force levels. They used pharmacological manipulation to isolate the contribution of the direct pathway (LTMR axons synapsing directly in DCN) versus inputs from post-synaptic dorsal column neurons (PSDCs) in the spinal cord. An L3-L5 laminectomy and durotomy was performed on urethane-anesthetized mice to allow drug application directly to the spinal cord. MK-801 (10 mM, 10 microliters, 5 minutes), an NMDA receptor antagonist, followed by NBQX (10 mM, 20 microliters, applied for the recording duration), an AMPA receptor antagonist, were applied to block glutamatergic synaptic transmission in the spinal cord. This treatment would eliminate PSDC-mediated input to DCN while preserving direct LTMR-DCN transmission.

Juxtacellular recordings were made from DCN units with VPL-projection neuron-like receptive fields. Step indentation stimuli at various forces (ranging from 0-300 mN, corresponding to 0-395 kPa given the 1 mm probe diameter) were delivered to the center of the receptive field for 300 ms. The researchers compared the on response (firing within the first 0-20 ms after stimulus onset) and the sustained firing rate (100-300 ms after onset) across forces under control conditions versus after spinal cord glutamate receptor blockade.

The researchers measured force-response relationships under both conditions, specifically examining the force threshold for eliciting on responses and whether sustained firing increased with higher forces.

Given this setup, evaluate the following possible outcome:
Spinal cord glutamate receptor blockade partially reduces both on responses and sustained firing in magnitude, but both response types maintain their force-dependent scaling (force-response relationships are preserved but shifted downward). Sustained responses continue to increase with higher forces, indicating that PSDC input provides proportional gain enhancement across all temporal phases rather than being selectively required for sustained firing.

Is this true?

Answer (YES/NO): NO